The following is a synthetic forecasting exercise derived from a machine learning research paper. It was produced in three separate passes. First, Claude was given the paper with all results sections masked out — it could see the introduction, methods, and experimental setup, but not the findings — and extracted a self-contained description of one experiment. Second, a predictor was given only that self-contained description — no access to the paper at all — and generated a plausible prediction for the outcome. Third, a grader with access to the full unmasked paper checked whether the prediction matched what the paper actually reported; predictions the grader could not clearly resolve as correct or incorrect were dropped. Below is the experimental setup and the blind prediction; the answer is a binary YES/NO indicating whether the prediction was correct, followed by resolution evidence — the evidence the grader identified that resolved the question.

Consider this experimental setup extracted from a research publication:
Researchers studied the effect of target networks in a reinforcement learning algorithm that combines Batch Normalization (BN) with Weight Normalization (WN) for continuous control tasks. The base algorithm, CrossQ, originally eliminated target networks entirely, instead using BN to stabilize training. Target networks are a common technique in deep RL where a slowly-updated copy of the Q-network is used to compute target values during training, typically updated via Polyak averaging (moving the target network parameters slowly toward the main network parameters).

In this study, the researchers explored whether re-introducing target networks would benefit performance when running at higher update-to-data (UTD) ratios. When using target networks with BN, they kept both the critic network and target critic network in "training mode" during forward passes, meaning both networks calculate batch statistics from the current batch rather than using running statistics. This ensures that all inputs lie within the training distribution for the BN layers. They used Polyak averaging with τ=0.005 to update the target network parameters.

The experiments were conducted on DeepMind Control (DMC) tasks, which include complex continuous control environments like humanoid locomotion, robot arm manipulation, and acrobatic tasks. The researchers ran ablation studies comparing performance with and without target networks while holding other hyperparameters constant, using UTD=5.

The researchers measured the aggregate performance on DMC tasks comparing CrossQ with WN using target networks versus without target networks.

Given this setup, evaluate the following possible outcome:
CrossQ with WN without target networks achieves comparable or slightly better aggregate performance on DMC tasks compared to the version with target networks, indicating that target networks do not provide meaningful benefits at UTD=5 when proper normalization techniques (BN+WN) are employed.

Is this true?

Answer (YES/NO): NO